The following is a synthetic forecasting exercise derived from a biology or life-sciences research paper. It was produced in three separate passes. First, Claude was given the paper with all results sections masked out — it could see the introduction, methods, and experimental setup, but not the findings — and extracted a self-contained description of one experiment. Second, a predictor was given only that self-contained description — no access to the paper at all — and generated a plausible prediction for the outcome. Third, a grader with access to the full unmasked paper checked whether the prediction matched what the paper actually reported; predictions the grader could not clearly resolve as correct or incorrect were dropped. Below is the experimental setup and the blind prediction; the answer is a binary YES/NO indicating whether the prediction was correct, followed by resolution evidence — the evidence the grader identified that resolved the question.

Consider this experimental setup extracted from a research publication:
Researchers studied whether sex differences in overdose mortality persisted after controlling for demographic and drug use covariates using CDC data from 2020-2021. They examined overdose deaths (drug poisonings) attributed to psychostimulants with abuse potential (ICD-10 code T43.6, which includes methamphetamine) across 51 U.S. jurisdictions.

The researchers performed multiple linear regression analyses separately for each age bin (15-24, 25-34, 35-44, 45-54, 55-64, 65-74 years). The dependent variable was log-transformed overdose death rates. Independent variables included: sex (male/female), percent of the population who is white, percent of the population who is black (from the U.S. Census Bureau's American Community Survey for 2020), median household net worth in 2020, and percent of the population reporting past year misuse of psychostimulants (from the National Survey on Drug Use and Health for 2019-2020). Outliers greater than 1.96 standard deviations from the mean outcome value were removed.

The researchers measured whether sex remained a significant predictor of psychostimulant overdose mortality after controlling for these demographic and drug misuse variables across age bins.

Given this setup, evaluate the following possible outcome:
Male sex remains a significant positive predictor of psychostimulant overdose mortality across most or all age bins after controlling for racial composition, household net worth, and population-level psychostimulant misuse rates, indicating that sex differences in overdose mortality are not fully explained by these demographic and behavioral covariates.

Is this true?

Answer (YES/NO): YES